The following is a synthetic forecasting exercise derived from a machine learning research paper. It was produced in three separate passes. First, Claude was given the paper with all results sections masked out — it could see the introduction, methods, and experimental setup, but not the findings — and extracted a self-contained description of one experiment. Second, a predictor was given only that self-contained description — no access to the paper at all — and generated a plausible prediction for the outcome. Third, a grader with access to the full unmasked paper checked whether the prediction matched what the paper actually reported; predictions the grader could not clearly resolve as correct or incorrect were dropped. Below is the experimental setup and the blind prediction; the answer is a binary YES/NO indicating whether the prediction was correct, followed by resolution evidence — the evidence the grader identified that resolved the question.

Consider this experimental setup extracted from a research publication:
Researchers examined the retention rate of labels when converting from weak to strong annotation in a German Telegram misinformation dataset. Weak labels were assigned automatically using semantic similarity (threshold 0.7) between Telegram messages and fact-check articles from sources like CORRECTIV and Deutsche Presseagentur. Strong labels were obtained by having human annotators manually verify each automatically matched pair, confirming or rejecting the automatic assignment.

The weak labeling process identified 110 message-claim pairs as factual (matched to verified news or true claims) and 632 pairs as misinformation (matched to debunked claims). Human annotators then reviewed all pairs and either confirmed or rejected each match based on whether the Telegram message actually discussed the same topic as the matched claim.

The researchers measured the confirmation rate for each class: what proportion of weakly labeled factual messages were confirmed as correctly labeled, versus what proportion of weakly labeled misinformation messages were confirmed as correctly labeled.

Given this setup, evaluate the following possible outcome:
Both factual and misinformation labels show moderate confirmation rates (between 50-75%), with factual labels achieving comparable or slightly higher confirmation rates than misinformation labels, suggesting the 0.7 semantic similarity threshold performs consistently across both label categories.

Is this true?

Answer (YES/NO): NO